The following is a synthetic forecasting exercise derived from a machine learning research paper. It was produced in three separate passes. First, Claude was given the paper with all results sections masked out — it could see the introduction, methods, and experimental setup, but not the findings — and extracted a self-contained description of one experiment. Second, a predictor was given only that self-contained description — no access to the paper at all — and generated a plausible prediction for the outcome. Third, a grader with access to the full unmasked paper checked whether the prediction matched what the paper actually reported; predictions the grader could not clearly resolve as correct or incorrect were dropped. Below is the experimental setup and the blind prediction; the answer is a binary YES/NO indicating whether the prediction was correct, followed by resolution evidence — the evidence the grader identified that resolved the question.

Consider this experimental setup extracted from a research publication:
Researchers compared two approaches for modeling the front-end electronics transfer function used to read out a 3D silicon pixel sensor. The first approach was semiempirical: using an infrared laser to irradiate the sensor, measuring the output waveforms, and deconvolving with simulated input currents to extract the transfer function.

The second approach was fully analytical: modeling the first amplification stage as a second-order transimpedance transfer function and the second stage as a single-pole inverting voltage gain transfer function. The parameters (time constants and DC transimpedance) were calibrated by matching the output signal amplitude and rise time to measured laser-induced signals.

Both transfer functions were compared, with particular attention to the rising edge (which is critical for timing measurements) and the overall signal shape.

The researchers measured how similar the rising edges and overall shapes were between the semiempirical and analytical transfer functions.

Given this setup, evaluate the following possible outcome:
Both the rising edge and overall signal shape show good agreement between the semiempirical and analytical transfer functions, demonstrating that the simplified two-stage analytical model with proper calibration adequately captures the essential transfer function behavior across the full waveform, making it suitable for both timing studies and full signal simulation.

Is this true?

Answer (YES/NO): NO